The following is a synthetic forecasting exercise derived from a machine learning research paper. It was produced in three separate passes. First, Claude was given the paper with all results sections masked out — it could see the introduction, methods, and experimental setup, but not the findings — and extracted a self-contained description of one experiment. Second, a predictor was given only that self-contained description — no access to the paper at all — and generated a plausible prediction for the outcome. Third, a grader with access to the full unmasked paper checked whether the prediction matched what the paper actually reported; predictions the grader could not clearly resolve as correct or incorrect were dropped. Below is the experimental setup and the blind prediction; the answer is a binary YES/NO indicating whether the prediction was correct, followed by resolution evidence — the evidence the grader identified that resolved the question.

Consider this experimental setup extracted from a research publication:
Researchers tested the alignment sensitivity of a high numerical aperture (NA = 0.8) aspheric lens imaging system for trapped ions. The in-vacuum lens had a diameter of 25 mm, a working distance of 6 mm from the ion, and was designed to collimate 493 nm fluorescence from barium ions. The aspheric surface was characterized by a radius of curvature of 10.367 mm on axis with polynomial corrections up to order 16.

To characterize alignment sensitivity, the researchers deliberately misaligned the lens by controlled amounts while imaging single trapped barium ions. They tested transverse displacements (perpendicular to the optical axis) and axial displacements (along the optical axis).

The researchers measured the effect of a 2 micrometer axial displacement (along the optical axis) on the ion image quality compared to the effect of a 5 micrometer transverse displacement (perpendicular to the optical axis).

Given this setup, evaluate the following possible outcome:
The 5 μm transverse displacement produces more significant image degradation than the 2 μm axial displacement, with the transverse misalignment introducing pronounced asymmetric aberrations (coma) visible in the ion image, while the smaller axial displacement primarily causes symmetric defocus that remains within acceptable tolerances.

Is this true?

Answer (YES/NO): NO